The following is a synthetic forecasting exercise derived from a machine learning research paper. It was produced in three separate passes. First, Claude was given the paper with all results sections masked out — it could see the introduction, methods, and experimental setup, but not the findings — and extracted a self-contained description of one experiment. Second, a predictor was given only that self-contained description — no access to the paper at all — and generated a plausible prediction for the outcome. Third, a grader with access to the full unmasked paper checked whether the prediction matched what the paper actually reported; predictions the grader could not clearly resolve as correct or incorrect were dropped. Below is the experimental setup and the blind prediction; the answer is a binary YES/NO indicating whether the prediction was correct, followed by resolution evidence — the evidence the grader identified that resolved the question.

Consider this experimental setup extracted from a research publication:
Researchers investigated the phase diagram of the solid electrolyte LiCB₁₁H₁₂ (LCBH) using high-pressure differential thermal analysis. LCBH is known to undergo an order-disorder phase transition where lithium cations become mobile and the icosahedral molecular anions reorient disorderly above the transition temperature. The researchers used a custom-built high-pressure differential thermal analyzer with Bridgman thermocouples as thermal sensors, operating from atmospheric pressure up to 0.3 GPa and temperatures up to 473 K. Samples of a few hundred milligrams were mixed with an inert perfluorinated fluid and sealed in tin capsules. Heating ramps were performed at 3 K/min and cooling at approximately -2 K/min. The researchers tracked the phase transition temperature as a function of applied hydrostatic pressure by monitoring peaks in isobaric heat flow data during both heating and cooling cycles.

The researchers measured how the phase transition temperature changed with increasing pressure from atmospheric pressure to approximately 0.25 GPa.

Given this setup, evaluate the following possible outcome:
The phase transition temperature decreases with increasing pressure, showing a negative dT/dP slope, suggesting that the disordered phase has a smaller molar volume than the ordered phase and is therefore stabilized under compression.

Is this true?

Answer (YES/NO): NO